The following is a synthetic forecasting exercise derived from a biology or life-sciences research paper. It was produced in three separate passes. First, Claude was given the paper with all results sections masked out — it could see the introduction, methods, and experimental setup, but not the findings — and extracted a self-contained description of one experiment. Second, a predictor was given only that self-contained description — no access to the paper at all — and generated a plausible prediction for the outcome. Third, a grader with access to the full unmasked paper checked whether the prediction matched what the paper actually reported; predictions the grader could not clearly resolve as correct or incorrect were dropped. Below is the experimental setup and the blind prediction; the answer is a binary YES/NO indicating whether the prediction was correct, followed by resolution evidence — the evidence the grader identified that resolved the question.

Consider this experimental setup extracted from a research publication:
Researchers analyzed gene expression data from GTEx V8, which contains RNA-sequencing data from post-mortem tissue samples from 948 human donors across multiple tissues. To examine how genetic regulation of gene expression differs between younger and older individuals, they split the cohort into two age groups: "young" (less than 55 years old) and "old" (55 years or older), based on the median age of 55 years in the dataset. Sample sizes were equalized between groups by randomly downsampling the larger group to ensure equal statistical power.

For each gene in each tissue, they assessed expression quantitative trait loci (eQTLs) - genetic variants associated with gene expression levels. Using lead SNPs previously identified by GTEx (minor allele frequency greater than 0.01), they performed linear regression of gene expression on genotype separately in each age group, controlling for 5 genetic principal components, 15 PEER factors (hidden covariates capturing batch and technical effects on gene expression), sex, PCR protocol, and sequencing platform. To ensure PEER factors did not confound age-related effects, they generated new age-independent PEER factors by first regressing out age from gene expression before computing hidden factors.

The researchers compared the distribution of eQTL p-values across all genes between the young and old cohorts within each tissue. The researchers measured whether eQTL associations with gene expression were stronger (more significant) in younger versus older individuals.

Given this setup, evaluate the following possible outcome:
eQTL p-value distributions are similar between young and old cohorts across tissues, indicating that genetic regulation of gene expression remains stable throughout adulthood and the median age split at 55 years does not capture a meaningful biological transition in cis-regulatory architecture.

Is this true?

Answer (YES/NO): NO